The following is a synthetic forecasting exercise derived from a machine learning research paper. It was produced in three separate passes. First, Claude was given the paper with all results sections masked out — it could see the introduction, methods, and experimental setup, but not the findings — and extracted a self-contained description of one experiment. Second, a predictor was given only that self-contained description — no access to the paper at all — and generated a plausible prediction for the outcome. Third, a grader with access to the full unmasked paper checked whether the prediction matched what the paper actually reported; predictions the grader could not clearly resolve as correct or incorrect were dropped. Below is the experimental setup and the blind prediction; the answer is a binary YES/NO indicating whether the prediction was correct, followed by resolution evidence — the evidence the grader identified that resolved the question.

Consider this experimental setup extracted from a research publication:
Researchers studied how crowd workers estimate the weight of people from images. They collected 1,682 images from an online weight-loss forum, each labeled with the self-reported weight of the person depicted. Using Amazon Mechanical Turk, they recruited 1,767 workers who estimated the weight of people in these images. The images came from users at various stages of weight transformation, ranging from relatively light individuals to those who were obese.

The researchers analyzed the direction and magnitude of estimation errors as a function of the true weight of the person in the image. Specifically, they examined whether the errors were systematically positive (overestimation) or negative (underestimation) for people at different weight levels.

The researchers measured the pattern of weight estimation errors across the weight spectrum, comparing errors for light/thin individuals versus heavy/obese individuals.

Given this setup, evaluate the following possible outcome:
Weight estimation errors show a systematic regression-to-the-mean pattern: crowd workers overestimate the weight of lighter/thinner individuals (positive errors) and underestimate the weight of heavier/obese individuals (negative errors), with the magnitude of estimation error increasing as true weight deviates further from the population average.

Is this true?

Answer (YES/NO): NO